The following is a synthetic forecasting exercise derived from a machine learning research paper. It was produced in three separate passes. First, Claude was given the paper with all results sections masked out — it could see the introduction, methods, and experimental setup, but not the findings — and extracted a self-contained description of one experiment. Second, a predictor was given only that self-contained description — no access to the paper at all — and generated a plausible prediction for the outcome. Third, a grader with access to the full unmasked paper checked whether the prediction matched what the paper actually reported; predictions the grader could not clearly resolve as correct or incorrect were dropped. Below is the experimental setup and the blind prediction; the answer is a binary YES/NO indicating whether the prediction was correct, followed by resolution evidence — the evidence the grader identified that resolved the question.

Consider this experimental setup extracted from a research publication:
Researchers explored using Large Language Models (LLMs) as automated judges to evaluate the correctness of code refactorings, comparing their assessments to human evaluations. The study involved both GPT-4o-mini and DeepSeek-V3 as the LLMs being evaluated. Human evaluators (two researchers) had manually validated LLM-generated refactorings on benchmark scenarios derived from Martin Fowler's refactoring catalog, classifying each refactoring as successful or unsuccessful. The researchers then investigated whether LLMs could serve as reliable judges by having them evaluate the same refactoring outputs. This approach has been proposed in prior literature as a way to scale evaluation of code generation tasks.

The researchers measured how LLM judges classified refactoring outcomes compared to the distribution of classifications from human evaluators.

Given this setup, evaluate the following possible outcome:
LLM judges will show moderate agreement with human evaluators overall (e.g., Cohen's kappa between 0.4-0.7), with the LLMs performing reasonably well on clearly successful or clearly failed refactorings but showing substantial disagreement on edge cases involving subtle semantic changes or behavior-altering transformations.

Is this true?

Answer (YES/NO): NO